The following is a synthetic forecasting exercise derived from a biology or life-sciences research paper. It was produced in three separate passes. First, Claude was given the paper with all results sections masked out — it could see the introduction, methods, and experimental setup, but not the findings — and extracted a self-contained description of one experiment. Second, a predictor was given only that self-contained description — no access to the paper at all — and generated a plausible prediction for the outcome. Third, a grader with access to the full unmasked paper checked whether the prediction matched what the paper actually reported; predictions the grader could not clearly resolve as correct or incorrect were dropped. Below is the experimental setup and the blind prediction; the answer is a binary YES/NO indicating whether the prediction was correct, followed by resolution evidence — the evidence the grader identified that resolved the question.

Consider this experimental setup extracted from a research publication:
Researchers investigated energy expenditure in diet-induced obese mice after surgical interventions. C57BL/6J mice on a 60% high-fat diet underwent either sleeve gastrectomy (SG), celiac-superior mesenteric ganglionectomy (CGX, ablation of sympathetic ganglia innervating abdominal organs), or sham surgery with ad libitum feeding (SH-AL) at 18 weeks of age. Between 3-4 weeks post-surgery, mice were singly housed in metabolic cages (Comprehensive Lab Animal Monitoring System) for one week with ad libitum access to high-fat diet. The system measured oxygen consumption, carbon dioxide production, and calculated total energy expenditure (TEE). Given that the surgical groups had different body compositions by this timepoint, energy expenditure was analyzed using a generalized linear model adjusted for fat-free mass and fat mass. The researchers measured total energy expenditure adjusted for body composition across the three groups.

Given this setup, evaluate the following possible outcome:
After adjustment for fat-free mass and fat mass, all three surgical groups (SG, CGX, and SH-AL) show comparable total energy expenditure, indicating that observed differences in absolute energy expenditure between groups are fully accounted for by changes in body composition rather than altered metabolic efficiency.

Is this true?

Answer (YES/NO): YES